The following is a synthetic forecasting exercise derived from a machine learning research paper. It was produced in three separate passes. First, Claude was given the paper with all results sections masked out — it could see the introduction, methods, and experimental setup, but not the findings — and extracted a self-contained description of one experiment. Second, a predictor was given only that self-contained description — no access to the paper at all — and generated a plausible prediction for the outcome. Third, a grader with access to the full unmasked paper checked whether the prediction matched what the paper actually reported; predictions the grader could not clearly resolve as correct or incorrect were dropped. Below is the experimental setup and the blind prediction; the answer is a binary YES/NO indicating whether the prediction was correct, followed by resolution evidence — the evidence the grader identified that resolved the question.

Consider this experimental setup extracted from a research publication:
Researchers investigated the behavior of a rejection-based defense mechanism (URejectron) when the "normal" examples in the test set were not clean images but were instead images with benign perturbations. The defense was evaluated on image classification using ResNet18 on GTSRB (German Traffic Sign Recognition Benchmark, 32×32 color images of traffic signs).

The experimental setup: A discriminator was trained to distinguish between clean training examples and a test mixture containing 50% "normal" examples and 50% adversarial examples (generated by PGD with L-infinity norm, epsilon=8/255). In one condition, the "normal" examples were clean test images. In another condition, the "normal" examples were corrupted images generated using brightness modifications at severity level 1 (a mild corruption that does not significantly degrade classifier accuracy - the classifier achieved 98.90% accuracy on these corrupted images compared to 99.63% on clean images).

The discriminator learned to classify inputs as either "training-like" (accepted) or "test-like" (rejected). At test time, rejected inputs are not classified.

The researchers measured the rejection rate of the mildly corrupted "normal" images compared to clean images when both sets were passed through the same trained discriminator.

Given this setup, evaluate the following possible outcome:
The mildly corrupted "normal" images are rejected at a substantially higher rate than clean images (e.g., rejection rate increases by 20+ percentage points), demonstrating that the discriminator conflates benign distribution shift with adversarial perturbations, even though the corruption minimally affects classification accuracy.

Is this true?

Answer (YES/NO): YES